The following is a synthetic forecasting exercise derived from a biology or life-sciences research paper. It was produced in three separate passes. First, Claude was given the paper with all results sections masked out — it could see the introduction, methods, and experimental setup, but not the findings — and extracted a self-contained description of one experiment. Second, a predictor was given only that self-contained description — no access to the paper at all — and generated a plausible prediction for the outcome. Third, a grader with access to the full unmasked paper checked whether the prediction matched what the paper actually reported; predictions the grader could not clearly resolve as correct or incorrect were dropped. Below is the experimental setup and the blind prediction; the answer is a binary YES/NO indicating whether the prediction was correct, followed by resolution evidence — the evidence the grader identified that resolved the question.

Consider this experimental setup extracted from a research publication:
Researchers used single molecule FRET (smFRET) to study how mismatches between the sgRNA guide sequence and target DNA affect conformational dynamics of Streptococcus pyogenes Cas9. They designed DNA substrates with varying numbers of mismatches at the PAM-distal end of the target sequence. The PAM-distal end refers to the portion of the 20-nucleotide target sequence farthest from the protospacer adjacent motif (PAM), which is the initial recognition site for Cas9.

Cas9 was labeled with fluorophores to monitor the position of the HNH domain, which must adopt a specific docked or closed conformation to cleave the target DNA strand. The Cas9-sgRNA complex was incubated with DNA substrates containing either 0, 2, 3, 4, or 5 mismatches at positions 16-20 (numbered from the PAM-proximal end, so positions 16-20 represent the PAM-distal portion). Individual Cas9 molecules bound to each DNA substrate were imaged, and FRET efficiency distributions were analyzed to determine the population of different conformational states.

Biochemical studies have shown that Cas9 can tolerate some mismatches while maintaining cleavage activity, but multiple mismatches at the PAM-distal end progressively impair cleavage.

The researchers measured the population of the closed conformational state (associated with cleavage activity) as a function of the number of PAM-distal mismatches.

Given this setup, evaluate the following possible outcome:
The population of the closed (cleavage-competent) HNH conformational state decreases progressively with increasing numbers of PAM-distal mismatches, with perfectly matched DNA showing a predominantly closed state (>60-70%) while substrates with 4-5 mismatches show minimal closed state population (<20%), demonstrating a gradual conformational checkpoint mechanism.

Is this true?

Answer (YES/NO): NO